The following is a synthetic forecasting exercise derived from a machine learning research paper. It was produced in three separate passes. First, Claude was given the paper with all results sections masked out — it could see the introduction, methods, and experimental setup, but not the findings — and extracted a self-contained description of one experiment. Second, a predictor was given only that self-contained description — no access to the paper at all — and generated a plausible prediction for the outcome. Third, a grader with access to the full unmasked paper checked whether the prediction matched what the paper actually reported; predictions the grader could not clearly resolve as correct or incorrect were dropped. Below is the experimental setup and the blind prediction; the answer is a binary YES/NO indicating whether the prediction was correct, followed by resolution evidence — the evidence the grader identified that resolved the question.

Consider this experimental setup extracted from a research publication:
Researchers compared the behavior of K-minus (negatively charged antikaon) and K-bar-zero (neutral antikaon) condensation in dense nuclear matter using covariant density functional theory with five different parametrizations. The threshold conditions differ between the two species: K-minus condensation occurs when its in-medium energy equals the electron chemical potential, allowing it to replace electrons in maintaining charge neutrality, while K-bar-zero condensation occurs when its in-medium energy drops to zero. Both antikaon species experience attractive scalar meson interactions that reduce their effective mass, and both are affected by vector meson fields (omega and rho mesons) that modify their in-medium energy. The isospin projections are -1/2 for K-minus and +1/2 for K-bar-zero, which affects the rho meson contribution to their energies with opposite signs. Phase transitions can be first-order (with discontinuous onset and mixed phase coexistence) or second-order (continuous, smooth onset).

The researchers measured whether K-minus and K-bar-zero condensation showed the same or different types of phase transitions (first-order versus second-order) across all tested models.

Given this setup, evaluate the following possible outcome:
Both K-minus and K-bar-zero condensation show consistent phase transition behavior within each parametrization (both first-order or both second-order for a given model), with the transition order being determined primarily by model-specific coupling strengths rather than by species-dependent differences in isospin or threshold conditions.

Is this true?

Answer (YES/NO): NO